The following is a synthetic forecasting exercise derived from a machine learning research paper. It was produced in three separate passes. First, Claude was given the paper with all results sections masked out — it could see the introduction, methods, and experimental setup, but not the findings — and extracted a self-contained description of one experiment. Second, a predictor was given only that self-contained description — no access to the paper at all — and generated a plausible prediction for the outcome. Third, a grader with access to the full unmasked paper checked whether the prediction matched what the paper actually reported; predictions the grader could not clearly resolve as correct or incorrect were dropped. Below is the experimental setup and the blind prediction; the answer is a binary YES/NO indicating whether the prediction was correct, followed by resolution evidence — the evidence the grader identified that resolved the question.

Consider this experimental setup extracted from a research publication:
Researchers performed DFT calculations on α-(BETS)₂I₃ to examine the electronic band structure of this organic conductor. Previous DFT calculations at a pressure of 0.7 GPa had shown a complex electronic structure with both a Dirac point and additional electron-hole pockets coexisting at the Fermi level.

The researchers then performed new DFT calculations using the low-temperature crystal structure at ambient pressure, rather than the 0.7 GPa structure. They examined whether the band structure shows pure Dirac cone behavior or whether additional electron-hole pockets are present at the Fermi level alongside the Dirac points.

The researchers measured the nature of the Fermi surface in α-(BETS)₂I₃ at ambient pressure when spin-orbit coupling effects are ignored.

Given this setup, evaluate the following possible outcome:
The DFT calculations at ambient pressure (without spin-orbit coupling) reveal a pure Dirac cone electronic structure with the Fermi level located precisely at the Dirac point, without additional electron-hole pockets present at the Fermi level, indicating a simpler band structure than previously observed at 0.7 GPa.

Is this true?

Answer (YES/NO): YES